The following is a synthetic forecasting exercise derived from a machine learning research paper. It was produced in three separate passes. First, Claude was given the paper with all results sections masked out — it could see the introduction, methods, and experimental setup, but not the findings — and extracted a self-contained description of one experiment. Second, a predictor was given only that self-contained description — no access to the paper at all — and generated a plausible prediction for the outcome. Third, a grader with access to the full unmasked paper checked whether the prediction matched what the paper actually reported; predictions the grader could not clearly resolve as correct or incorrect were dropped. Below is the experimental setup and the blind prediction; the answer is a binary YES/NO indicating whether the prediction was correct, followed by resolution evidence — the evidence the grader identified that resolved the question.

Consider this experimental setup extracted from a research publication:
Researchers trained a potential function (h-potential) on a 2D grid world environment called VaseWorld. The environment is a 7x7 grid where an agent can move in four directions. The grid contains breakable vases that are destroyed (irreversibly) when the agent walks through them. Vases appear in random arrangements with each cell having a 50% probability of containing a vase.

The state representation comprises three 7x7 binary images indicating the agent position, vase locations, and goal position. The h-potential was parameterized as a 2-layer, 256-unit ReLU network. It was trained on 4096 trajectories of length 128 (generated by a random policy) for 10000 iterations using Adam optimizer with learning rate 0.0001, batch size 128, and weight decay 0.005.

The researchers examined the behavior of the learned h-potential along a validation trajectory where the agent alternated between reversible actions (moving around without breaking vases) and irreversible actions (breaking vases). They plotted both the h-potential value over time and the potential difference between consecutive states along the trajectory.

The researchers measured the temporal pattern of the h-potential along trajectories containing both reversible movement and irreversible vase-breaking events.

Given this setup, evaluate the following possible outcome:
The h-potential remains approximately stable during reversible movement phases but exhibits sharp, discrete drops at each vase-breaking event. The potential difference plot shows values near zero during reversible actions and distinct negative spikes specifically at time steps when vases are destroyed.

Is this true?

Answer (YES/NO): NO